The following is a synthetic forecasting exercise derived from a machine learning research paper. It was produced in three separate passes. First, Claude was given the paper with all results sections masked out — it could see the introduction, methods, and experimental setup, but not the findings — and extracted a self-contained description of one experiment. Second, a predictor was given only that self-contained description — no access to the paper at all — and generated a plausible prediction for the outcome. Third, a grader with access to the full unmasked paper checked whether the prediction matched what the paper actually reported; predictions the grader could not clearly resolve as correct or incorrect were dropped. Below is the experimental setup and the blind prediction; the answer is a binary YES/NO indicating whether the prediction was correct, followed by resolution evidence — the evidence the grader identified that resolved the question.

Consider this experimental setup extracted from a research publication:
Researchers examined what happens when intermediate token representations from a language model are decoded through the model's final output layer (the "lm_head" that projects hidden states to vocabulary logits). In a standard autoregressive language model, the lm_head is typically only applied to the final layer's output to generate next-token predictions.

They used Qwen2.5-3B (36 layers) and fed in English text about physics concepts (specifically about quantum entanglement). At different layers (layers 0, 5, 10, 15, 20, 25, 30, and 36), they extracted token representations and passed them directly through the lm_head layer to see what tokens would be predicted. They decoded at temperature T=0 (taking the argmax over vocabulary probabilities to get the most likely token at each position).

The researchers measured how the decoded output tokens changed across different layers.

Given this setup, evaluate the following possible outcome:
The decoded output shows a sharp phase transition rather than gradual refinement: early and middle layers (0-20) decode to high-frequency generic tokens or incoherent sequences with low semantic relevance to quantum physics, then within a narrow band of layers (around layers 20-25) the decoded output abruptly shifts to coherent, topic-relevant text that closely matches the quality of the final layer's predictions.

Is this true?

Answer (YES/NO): NO